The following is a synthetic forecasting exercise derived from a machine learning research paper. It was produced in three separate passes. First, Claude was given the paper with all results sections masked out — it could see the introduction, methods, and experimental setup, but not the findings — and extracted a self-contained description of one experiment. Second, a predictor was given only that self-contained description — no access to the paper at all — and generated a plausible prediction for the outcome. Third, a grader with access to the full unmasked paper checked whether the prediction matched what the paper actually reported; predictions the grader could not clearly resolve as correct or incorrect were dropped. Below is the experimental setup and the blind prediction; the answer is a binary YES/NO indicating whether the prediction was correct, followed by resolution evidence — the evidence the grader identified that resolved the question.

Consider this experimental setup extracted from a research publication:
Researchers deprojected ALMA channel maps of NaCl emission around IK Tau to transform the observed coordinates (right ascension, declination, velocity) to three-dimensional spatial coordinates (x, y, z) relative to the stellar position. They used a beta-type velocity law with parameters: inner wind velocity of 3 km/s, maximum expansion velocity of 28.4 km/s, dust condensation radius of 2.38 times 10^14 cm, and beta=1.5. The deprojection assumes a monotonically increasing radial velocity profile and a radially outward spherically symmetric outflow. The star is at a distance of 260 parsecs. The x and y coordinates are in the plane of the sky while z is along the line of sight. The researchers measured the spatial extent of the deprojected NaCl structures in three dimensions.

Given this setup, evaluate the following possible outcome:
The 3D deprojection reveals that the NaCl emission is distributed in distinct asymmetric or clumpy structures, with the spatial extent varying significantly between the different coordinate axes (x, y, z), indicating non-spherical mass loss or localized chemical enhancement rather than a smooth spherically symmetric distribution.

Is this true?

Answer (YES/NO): YES